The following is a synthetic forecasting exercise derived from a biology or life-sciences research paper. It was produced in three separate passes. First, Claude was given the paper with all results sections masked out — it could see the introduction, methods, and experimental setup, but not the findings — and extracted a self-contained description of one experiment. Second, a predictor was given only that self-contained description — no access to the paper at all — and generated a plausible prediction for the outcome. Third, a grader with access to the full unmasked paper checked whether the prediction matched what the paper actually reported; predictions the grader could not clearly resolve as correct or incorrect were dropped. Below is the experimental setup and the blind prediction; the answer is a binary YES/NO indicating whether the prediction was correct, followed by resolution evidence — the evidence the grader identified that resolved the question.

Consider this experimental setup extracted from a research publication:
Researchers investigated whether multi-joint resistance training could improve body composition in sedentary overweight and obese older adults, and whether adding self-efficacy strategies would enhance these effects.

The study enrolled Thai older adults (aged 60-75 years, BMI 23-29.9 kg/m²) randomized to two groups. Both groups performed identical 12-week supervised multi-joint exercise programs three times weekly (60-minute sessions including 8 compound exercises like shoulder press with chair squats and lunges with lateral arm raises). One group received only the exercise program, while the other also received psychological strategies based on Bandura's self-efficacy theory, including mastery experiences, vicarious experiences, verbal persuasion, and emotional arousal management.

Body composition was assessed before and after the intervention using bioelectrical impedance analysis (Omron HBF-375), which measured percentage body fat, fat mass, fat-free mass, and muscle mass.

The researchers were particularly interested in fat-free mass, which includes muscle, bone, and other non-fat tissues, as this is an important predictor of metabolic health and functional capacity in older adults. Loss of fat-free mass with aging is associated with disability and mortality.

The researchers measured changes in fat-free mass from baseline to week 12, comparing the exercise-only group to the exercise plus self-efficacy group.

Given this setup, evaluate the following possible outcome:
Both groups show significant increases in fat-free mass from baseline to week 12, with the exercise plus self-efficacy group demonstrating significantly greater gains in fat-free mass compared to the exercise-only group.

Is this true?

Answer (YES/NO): NO